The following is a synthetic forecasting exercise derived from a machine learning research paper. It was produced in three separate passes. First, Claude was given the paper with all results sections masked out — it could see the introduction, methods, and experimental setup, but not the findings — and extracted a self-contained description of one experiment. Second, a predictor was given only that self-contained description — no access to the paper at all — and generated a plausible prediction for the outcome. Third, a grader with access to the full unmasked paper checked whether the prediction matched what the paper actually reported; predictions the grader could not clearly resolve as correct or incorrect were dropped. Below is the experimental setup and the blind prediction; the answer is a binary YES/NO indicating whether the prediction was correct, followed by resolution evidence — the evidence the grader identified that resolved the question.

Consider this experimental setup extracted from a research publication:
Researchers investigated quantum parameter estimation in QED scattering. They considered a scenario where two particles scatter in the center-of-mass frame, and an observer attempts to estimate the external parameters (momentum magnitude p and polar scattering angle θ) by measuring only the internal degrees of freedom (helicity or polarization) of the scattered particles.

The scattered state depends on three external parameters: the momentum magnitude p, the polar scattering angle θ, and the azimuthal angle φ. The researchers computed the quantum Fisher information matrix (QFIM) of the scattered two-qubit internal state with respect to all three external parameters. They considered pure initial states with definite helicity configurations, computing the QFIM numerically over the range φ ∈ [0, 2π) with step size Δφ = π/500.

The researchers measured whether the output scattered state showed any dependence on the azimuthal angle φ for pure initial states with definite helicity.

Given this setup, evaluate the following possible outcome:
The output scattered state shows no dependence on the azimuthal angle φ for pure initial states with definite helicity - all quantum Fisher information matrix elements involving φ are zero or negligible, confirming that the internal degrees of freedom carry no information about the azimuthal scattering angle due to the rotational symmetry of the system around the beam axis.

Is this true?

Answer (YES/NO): YES